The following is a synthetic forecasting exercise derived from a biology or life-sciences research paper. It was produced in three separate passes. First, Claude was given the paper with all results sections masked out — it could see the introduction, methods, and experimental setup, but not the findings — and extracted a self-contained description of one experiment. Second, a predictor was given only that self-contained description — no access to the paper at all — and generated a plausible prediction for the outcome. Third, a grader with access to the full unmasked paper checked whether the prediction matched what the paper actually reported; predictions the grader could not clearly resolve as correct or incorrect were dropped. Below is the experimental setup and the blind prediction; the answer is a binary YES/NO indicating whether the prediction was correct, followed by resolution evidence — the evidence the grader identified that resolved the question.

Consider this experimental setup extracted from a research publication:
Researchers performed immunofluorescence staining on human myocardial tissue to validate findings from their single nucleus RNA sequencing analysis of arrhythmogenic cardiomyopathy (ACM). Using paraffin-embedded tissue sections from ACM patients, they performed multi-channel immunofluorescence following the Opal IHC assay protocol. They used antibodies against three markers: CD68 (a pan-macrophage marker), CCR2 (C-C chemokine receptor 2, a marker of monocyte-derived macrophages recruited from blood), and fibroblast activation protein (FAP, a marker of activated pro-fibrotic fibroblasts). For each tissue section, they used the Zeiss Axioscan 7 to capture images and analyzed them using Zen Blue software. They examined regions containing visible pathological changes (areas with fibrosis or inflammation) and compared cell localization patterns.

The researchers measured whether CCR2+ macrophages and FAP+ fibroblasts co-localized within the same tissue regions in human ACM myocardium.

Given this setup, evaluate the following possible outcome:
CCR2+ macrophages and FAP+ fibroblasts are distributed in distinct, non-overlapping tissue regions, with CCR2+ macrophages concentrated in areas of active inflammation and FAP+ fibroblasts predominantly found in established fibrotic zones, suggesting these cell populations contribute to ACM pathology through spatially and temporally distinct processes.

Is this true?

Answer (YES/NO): NO